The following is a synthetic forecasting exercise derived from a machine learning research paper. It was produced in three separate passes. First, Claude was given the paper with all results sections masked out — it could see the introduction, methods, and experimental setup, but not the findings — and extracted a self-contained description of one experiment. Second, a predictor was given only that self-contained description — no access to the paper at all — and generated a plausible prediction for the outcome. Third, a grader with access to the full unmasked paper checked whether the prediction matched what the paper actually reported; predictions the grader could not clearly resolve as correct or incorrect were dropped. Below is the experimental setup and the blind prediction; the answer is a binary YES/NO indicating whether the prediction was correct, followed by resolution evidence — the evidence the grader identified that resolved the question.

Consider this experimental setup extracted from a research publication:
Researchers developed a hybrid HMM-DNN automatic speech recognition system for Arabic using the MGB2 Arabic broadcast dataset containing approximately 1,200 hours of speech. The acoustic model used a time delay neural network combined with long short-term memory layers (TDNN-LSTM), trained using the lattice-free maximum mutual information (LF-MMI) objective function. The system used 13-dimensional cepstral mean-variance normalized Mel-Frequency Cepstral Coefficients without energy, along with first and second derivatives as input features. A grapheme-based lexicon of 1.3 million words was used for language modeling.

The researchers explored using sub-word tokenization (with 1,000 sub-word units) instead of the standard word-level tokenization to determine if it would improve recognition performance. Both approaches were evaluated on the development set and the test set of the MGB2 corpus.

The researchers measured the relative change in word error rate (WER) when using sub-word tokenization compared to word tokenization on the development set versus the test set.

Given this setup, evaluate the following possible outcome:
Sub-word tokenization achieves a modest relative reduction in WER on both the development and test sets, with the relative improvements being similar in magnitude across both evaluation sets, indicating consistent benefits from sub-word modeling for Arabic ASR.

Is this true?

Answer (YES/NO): NO